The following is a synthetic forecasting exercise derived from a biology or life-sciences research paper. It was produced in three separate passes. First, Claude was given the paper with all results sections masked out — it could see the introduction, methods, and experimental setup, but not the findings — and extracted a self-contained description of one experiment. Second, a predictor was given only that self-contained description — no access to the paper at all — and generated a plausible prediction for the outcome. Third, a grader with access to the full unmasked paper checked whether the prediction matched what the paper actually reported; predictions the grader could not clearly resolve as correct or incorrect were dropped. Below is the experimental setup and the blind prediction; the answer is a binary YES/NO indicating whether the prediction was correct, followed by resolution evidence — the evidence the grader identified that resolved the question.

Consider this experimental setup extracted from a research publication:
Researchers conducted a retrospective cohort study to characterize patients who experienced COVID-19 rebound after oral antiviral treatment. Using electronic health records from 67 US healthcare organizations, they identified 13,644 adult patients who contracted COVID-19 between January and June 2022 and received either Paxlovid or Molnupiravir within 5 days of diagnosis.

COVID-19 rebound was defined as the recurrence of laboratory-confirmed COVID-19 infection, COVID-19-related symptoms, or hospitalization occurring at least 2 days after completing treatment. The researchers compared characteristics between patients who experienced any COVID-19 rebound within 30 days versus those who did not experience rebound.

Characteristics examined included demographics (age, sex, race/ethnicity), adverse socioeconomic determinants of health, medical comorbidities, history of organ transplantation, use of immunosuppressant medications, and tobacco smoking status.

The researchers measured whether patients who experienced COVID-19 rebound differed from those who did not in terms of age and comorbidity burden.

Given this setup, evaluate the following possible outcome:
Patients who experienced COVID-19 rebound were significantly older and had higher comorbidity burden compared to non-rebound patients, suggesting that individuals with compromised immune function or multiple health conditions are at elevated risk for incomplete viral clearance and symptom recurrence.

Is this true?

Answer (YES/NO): NO